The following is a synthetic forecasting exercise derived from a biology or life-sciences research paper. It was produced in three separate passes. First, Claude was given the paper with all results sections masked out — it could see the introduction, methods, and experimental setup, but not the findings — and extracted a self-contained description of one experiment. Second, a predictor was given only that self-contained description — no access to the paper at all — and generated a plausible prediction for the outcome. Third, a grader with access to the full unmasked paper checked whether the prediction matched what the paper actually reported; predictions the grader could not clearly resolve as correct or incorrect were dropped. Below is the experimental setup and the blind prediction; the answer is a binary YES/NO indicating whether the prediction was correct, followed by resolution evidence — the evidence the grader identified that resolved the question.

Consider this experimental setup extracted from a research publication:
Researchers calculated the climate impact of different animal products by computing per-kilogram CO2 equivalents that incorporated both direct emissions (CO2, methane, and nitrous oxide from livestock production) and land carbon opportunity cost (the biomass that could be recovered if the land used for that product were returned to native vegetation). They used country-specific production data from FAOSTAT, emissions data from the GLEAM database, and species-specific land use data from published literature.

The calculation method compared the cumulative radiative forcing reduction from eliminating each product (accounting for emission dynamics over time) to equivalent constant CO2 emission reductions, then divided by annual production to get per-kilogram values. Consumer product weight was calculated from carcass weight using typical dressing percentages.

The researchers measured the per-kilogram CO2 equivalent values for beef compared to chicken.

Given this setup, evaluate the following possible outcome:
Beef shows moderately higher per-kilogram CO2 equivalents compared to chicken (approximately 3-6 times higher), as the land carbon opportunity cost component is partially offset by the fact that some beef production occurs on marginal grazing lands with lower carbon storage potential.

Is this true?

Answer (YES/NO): NO